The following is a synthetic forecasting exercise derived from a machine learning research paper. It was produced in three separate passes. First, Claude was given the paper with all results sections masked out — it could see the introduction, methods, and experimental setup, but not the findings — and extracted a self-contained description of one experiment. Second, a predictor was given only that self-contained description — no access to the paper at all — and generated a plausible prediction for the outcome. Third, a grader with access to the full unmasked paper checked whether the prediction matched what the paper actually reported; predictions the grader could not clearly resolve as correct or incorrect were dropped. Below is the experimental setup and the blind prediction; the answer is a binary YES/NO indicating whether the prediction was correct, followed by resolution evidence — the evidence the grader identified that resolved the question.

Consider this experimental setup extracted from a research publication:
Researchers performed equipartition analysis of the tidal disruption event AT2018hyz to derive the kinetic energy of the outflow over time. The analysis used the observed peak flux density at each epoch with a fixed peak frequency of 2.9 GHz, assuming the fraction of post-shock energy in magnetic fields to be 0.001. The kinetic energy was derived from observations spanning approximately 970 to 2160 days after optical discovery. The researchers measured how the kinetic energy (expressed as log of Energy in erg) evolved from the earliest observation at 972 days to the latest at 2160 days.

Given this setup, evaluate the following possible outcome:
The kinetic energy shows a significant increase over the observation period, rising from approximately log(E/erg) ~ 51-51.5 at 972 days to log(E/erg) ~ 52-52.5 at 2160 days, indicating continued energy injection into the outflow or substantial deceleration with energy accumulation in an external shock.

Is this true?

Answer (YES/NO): NO